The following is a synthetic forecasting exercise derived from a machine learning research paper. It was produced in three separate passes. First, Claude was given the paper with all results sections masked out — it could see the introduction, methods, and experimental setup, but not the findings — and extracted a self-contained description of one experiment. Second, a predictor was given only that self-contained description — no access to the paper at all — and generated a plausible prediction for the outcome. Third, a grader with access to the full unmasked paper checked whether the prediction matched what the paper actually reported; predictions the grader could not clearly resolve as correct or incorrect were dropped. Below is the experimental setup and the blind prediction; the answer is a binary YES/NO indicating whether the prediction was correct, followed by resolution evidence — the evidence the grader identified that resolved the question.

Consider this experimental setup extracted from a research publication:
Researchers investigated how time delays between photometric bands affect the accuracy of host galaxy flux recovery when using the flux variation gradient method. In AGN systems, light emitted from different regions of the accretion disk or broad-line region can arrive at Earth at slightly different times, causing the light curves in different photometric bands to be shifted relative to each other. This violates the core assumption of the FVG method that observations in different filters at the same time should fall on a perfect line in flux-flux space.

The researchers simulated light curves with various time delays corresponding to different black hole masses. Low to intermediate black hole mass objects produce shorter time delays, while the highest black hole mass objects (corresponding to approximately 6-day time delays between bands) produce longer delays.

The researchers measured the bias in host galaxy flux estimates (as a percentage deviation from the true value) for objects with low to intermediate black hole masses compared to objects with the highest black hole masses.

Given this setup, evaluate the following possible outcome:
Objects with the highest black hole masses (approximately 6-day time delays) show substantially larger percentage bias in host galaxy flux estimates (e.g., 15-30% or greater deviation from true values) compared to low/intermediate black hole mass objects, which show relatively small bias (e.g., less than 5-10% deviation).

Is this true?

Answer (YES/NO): NO